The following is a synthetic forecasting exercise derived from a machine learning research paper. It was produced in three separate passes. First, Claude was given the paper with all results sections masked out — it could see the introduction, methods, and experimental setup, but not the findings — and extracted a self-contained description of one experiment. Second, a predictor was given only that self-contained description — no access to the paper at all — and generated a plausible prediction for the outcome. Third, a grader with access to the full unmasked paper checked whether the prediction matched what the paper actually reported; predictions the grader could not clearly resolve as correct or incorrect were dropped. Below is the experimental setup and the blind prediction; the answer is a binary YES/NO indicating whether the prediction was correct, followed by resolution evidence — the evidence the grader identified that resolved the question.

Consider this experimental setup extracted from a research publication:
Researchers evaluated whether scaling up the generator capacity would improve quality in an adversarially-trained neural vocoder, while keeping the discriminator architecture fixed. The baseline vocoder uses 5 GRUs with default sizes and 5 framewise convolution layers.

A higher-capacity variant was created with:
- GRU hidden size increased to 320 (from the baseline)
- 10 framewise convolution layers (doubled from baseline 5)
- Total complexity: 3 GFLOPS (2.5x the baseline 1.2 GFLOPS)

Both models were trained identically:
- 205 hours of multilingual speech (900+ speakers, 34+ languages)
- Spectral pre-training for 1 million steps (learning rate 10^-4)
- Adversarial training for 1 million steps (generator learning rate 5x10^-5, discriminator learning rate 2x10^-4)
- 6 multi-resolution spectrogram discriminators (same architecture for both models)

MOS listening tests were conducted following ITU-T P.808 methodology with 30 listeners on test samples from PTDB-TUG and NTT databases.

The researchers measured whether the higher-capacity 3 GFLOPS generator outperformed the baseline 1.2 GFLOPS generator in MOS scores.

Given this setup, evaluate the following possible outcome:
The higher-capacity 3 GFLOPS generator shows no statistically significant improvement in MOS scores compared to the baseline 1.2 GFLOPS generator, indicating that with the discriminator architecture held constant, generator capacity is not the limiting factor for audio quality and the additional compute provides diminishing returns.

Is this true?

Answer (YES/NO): YES